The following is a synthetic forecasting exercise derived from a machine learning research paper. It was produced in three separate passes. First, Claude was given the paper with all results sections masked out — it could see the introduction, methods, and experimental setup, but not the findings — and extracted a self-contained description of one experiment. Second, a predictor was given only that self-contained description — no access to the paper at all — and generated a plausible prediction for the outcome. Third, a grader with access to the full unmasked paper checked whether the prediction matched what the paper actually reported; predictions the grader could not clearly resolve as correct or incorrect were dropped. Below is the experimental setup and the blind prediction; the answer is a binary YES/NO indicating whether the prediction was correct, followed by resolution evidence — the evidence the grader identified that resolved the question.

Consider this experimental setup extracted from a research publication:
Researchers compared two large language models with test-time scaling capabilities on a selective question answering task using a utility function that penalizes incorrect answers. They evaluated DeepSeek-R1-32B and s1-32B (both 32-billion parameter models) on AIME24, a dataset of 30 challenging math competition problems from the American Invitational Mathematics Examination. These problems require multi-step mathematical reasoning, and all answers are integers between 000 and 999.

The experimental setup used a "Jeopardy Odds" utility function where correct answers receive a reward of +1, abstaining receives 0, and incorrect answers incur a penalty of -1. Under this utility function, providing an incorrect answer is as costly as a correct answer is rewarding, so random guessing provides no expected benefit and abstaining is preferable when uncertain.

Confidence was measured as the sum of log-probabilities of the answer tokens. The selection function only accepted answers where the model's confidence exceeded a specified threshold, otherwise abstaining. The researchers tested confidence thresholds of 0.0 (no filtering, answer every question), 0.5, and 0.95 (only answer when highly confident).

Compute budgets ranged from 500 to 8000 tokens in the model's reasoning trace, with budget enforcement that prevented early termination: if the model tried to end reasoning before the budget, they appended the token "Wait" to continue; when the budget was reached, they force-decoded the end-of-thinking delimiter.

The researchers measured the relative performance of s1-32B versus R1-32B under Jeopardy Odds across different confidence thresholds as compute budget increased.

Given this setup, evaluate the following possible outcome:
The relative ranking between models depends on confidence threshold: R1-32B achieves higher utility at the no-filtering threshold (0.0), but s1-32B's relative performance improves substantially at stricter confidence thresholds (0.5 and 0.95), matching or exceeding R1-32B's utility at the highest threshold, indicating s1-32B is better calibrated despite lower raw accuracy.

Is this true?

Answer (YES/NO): NO